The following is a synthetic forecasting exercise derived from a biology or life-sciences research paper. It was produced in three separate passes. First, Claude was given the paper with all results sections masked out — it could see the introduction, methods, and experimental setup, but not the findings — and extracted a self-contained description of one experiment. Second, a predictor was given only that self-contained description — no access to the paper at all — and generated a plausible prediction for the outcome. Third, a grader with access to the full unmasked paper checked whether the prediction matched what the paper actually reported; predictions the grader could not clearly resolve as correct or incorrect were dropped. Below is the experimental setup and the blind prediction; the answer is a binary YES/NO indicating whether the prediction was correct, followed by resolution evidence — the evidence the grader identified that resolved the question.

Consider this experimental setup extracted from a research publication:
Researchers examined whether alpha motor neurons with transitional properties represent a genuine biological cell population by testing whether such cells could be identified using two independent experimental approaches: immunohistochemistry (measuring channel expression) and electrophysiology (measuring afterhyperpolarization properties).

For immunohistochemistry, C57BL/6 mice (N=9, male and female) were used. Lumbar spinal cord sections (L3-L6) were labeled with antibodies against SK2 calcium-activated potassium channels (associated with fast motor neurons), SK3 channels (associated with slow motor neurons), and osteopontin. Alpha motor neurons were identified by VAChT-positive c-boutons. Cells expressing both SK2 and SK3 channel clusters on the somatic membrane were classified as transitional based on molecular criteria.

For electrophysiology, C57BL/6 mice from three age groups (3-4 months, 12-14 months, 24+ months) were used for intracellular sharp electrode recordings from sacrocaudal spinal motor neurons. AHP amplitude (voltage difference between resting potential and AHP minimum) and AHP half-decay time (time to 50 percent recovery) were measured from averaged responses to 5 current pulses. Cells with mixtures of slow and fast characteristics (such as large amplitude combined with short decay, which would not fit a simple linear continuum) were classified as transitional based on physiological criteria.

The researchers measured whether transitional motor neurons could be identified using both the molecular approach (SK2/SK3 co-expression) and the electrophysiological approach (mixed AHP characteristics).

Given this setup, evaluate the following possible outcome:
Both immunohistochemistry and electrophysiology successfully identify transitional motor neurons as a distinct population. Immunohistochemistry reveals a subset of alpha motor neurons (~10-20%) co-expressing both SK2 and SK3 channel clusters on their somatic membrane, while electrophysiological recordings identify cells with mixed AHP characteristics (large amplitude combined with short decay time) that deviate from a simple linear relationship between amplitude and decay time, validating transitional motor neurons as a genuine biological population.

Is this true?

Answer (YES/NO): NO